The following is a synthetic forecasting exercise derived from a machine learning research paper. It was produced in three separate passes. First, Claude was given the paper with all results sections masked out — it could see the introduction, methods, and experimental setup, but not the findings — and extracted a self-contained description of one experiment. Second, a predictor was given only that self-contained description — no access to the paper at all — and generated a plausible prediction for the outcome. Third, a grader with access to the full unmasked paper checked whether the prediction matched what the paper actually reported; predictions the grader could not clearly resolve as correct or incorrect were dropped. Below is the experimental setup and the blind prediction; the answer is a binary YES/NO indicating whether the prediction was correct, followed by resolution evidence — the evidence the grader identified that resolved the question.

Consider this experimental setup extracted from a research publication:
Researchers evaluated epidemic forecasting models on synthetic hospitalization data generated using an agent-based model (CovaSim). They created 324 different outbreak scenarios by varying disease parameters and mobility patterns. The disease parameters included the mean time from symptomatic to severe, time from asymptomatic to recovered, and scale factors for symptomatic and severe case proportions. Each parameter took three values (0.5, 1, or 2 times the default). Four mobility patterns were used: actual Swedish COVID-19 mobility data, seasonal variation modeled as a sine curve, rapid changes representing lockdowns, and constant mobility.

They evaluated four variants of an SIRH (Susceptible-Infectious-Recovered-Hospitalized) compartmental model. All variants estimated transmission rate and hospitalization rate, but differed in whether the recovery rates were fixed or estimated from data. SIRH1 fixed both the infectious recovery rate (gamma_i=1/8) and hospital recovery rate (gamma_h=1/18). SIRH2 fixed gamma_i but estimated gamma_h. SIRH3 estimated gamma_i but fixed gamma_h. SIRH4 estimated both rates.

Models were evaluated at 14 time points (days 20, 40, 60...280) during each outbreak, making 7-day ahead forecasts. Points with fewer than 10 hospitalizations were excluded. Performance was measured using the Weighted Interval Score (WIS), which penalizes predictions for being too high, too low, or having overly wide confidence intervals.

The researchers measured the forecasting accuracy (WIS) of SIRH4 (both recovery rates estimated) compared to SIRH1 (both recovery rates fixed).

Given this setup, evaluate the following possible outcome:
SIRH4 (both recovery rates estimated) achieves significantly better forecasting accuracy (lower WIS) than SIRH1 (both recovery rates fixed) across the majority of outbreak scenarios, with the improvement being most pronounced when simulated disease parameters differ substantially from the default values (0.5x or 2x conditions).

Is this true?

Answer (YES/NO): NO